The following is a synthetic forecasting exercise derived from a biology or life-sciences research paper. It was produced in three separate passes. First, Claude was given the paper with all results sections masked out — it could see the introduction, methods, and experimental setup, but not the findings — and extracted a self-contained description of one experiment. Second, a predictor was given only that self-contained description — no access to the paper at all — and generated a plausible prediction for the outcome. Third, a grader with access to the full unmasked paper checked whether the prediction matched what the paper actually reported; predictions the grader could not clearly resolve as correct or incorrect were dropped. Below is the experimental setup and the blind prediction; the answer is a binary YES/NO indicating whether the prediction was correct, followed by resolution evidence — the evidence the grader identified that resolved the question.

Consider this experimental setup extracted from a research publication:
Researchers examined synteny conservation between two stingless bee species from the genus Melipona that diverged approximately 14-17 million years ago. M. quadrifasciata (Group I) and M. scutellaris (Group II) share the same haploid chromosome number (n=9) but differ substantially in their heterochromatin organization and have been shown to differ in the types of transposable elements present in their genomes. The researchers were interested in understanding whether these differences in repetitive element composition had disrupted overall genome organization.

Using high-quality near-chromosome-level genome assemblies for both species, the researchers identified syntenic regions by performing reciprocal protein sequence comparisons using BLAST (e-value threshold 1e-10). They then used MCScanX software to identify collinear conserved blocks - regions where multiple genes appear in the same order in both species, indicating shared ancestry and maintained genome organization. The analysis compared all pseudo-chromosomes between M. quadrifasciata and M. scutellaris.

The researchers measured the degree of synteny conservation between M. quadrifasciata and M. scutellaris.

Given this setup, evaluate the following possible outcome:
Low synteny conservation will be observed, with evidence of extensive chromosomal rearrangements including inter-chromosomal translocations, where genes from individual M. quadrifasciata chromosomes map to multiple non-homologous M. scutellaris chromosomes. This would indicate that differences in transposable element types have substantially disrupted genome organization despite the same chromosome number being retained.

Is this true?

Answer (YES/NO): NO